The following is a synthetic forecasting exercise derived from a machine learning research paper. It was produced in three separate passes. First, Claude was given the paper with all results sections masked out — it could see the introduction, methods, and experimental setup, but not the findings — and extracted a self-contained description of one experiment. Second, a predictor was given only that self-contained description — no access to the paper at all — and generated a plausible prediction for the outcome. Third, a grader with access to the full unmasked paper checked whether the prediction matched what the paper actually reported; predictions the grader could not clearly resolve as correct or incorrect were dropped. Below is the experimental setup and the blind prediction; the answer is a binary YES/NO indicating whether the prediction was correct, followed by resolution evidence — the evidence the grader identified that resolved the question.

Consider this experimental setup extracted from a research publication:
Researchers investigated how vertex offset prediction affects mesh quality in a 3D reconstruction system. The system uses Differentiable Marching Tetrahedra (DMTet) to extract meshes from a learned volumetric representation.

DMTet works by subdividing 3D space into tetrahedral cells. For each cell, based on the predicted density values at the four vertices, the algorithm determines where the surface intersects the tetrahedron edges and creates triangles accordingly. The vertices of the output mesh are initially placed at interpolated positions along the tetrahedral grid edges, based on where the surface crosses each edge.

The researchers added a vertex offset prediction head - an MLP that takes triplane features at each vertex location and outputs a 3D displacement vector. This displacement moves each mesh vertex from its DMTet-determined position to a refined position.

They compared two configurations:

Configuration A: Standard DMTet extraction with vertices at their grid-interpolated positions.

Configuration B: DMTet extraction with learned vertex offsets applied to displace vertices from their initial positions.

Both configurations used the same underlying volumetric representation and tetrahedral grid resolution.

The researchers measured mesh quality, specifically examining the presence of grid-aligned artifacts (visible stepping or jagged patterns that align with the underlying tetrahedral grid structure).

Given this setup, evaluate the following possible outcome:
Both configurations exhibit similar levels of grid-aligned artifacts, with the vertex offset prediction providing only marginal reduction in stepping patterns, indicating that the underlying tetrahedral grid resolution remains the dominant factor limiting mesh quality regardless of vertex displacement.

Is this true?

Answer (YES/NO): NO